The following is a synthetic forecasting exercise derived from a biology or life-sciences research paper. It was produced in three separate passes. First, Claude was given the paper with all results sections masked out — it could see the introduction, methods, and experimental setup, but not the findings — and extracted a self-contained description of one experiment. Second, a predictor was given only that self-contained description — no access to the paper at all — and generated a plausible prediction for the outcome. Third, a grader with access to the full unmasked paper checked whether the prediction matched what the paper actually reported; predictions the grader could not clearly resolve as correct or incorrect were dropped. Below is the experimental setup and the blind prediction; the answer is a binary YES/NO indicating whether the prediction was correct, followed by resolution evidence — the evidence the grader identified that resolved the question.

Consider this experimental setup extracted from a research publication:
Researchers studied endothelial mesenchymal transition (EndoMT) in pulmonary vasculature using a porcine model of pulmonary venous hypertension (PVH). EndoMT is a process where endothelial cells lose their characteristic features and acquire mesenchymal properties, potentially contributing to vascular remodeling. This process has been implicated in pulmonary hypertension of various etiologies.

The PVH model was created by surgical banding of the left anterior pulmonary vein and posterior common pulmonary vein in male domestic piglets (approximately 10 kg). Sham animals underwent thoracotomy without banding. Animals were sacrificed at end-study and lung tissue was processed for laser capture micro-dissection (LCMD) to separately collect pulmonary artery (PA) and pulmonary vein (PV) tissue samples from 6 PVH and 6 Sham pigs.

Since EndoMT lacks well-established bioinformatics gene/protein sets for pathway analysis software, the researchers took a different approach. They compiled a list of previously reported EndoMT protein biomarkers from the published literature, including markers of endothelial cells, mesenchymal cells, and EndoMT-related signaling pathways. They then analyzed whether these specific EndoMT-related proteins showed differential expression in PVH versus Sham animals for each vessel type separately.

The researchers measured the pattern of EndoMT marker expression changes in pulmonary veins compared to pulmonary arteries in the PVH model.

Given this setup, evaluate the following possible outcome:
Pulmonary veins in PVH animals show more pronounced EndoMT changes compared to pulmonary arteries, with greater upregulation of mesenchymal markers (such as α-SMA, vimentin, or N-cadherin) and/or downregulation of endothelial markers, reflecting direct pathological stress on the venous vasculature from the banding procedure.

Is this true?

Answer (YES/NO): YES